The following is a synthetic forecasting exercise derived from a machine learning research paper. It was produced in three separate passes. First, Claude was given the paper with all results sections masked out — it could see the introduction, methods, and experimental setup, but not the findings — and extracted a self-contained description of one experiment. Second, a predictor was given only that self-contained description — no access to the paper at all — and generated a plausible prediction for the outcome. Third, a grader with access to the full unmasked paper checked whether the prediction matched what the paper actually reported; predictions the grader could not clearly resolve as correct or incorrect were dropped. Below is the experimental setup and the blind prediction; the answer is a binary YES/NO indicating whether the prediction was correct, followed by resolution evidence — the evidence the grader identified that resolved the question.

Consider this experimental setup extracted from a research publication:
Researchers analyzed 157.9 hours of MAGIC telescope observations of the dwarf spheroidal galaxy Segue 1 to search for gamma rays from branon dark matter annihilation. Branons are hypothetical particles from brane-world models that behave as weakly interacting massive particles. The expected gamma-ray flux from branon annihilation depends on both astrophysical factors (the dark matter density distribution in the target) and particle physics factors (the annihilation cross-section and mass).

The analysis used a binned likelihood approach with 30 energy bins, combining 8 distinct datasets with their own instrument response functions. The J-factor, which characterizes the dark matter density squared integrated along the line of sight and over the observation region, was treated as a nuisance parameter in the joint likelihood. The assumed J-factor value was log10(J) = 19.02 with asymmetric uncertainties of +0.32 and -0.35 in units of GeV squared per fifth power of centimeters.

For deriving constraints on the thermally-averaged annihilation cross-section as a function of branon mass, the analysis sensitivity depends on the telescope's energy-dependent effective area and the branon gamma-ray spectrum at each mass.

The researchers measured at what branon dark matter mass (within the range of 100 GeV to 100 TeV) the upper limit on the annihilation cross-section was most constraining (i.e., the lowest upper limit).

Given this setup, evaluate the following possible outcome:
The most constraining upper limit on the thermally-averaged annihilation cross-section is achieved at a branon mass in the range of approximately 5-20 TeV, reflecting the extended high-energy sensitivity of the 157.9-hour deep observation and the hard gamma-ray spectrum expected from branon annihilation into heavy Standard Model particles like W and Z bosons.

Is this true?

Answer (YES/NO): NO